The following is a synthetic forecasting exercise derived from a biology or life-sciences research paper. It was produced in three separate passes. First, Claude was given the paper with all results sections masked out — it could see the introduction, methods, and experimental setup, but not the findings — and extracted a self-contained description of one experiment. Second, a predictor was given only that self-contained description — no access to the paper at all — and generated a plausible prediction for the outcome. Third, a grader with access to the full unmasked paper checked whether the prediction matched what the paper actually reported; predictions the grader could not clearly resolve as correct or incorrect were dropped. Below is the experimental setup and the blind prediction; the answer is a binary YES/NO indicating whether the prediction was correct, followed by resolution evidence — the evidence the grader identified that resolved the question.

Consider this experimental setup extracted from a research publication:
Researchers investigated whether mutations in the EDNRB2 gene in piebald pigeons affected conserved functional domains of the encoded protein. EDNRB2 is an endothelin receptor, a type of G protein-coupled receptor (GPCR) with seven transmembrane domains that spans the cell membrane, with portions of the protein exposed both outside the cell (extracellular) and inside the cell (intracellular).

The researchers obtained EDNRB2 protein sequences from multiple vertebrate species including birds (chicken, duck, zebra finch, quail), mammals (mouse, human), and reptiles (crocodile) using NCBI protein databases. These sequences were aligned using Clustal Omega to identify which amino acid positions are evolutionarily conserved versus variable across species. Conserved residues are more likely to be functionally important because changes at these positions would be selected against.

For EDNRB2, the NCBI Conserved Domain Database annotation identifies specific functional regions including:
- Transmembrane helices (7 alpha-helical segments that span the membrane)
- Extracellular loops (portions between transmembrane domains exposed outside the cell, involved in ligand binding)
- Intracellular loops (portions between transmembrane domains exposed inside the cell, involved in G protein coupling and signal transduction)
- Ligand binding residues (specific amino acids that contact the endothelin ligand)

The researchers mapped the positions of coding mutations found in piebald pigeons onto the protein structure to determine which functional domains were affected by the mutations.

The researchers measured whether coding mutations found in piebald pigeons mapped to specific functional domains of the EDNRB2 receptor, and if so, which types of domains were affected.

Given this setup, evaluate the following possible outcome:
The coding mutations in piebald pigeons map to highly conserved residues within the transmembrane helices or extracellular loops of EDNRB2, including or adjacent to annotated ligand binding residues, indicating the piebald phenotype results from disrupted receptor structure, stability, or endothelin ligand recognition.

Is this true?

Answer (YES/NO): NO